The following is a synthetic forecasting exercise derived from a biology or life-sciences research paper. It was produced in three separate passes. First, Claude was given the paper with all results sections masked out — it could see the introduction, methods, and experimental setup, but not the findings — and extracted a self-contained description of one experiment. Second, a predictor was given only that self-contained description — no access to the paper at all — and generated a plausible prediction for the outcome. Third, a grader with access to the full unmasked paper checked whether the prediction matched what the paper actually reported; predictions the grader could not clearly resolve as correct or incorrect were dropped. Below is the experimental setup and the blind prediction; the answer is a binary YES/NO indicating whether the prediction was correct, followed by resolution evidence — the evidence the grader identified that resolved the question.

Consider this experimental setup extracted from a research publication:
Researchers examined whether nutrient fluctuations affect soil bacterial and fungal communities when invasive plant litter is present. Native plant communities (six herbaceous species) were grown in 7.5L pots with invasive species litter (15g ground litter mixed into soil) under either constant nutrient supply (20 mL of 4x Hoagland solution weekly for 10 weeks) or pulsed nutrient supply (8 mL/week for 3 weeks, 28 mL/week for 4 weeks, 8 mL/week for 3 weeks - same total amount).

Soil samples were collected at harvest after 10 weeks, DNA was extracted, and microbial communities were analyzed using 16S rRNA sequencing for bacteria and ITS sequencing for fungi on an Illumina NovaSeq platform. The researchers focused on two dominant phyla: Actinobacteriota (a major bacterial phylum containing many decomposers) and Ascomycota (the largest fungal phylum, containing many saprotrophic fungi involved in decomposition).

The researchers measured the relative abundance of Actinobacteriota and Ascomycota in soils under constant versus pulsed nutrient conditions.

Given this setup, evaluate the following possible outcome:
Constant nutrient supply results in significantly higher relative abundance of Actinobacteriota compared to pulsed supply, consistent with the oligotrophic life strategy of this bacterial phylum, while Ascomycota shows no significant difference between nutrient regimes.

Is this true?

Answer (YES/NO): NO